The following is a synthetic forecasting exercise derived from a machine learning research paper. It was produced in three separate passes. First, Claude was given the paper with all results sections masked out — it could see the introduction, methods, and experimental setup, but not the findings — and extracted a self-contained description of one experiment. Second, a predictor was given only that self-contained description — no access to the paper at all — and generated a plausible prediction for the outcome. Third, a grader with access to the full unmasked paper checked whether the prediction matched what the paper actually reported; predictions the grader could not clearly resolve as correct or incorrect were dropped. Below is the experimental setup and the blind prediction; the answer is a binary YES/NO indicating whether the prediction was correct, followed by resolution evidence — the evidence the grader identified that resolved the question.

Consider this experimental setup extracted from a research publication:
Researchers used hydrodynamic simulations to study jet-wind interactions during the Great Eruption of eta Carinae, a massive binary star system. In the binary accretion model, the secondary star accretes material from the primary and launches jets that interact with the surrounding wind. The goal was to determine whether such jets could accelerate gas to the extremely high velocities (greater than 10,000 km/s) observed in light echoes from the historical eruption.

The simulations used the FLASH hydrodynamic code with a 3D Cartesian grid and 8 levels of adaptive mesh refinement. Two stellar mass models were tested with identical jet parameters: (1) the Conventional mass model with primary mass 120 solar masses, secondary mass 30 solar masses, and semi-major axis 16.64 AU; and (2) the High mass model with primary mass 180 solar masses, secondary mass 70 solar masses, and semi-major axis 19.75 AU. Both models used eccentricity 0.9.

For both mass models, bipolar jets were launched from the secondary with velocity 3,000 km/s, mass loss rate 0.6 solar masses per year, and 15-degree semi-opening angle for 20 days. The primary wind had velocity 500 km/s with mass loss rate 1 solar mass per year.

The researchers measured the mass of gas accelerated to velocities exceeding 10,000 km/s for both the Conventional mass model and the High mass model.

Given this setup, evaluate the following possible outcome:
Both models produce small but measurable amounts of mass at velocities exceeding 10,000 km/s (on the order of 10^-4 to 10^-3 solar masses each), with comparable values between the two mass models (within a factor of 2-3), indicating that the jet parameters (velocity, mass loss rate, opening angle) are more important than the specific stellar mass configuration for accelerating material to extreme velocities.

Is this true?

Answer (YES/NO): NO